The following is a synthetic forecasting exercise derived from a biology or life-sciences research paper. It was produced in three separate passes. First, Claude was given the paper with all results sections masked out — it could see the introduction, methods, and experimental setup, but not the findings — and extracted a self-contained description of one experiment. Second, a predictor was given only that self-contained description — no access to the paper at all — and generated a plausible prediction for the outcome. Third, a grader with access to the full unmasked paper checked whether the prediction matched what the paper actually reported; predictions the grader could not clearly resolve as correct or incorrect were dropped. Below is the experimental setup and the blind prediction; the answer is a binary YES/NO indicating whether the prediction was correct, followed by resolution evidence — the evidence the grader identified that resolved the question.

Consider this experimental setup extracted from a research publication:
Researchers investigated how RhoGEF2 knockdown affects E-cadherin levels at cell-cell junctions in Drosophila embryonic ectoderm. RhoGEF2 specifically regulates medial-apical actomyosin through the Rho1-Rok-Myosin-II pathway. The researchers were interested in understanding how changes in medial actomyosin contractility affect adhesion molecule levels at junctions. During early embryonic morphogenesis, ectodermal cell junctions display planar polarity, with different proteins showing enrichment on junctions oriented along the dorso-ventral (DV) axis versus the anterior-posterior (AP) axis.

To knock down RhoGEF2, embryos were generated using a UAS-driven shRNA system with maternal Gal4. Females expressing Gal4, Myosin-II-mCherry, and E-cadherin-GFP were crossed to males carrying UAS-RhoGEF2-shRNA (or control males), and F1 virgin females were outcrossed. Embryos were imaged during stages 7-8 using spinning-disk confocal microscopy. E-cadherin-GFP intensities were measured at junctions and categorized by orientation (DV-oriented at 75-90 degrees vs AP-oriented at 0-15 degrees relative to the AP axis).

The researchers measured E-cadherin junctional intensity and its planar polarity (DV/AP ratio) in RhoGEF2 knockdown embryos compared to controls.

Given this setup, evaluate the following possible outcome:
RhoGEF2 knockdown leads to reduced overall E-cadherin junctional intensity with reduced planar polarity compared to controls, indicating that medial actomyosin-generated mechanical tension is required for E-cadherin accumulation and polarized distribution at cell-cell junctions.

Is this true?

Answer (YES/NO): NO